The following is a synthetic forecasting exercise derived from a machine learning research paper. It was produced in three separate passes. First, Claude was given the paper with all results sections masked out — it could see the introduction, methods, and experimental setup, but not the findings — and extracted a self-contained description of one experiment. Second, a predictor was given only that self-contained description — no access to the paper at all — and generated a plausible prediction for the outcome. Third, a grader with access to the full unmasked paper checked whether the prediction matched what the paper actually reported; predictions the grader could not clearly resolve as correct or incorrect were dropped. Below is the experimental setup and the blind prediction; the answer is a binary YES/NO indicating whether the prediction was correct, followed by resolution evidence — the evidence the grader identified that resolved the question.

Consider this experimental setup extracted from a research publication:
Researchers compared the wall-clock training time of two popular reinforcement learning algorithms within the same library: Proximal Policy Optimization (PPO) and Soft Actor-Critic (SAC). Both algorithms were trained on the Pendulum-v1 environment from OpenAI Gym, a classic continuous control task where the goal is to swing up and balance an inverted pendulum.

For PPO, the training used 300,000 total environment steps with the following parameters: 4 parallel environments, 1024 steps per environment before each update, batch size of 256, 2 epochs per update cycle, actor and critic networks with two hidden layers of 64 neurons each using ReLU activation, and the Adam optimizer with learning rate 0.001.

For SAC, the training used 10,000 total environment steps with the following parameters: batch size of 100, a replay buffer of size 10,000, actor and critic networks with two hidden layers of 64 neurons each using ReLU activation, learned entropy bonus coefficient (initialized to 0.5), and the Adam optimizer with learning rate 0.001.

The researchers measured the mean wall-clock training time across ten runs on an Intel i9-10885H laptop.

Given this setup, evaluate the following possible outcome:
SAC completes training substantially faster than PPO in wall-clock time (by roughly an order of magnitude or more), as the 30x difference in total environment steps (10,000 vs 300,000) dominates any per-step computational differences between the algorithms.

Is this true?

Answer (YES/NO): NO